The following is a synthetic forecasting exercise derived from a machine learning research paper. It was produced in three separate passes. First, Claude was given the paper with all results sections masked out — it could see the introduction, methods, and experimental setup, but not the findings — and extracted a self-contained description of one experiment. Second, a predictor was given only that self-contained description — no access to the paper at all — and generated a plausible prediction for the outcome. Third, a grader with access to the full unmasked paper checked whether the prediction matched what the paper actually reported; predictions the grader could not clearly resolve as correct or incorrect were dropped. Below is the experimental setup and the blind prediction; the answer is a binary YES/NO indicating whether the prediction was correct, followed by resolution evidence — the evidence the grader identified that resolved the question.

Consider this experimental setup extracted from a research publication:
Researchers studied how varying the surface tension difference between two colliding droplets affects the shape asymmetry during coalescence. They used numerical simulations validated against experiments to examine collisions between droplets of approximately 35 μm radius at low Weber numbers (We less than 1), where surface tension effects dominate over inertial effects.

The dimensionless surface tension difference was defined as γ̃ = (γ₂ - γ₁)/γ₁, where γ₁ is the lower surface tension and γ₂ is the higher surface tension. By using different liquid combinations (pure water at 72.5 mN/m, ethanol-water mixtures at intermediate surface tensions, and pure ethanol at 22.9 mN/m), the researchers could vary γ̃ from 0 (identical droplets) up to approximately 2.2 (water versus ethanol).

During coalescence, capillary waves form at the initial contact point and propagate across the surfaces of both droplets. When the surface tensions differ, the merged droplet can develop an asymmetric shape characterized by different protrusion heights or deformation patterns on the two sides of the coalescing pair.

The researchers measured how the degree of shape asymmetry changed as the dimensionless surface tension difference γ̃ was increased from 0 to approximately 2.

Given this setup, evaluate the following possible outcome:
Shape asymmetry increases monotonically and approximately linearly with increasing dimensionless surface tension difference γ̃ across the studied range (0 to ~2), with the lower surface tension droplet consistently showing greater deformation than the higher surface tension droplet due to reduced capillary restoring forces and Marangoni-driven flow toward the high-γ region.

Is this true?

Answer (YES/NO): NO